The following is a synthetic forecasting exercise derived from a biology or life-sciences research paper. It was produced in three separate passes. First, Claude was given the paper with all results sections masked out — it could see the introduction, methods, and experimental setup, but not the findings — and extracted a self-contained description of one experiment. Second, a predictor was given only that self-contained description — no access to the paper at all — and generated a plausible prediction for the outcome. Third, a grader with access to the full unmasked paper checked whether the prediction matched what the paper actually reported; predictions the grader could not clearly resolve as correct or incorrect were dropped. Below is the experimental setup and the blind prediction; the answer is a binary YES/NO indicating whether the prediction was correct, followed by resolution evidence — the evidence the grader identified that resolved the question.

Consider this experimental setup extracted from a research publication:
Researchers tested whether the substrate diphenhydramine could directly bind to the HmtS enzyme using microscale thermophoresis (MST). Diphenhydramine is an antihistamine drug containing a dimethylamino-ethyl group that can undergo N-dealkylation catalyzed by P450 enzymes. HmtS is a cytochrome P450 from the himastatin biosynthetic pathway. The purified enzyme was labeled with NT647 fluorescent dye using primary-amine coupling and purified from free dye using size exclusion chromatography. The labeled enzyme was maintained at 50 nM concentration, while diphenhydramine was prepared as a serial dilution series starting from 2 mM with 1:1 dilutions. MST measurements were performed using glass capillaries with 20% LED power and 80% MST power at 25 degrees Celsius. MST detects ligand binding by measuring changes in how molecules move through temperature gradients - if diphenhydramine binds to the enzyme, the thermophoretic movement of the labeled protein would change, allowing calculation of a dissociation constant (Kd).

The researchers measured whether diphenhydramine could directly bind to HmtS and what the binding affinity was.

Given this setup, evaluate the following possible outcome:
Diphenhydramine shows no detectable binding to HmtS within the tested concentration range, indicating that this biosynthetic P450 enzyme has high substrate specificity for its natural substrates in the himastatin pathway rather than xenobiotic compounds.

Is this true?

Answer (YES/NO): NO